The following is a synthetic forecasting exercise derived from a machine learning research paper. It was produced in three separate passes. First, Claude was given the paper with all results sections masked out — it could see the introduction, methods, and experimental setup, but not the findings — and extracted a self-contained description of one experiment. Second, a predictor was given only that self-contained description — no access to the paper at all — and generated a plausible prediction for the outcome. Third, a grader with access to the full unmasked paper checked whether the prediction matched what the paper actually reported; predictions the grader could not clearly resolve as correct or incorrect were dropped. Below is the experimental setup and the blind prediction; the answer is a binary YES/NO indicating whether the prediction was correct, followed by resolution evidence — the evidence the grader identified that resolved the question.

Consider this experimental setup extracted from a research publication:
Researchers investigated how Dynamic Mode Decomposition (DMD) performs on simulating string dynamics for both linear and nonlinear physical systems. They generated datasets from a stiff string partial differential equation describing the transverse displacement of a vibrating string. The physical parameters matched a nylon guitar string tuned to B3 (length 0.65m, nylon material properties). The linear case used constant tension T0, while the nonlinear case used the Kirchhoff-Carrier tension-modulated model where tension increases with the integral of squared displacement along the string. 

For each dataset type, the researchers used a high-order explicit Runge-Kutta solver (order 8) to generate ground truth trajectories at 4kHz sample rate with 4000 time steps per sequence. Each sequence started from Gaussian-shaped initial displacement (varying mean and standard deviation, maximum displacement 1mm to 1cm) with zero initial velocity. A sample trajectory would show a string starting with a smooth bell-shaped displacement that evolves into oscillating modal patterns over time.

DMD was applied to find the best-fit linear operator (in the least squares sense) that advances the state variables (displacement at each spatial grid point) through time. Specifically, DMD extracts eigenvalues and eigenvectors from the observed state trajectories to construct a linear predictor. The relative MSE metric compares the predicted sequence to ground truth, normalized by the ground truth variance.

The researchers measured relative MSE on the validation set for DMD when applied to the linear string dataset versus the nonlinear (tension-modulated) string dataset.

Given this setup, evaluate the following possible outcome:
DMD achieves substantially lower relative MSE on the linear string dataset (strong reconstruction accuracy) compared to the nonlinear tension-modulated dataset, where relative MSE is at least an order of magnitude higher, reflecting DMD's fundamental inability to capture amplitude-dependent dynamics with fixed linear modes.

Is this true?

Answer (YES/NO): YES